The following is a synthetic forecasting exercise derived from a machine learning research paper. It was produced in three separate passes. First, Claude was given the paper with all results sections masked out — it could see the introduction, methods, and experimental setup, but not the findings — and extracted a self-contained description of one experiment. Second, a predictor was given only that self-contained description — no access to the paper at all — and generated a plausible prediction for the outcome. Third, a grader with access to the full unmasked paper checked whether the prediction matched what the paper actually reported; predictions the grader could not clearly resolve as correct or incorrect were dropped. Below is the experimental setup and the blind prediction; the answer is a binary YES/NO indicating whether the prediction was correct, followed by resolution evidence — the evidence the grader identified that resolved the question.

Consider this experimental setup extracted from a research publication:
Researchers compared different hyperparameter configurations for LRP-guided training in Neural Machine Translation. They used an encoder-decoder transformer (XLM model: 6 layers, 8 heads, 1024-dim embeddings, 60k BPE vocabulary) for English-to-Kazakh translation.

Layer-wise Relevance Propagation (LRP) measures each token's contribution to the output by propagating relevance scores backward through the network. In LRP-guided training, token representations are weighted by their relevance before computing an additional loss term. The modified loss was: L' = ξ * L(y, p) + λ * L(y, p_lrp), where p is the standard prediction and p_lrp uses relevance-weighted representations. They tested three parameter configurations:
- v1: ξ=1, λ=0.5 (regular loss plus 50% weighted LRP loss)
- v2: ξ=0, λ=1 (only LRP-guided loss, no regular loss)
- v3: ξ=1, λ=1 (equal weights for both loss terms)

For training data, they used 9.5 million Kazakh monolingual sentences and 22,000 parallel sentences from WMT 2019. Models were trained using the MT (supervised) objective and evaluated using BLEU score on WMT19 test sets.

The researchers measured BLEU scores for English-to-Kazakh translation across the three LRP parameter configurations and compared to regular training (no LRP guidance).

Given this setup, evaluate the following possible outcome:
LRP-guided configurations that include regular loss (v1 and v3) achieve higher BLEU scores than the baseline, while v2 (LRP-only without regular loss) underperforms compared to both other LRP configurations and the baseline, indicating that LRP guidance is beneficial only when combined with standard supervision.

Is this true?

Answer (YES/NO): NO